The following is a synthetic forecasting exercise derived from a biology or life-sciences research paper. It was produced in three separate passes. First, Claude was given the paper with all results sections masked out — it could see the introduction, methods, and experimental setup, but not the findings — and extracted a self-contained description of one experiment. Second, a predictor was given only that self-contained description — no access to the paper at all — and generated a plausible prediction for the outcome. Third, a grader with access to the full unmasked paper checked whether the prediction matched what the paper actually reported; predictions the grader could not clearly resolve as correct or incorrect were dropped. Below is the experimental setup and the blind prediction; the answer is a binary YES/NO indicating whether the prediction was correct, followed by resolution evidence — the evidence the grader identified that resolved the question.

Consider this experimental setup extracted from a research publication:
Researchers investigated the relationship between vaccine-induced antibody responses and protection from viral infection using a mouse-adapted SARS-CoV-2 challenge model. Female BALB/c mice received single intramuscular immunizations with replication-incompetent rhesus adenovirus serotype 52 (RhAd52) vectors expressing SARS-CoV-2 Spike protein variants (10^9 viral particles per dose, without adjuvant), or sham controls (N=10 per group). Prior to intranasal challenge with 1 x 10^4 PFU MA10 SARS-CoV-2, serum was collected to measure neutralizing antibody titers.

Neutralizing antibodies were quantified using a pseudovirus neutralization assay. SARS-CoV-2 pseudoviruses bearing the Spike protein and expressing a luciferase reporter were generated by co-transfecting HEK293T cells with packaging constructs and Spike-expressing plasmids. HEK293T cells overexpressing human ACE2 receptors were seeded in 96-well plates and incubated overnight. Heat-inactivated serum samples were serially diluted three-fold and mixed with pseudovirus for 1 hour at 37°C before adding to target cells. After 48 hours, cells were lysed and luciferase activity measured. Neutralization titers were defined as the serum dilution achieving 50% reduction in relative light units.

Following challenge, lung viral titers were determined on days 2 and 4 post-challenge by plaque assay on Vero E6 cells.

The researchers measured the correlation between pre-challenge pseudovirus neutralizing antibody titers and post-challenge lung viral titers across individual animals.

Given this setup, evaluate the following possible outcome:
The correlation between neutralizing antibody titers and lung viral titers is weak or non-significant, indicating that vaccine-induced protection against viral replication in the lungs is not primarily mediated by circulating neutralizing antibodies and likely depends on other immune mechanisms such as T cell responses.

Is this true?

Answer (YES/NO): NO